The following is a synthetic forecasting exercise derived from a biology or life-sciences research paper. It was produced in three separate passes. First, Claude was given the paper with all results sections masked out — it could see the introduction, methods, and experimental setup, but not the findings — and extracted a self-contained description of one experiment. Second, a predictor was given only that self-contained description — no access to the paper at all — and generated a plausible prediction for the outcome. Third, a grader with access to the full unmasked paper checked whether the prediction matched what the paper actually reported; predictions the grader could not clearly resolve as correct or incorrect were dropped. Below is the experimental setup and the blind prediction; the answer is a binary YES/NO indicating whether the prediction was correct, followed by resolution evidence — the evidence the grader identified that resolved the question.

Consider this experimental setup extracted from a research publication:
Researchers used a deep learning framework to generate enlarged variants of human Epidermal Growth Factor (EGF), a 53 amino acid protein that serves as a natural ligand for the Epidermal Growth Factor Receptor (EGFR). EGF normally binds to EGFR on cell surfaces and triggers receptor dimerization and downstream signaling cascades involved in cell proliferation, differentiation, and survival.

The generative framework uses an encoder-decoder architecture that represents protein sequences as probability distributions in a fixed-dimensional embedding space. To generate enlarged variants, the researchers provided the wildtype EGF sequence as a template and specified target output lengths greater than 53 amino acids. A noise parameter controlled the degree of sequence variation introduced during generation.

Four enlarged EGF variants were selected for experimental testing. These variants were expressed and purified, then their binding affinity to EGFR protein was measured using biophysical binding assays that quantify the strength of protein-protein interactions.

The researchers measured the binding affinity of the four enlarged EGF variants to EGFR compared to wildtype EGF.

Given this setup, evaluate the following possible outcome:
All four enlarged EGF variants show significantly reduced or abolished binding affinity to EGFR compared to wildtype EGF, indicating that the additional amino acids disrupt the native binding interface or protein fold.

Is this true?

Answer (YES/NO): NO